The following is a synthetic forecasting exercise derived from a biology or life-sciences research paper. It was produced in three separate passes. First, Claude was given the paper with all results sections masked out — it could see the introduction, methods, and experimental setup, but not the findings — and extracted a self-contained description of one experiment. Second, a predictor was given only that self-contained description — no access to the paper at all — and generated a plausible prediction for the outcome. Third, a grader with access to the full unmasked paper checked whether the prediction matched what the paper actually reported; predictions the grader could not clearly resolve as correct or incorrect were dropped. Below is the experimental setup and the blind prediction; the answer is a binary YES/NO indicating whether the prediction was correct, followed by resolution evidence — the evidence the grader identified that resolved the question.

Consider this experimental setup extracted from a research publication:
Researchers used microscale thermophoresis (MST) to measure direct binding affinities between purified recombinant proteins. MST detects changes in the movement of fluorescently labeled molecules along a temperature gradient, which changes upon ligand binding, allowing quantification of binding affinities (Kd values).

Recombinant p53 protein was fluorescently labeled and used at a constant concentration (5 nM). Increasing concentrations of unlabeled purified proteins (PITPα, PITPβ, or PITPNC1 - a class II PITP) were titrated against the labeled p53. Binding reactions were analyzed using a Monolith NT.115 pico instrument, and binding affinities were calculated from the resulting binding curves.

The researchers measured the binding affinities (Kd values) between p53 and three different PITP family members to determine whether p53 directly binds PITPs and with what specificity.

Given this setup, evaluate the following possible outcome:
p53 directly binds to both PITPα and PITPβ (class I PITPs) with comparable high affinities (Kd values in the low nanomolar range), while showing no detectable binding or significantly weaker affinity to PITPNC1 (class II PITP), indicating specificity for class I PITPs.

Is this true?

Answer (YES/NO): YES